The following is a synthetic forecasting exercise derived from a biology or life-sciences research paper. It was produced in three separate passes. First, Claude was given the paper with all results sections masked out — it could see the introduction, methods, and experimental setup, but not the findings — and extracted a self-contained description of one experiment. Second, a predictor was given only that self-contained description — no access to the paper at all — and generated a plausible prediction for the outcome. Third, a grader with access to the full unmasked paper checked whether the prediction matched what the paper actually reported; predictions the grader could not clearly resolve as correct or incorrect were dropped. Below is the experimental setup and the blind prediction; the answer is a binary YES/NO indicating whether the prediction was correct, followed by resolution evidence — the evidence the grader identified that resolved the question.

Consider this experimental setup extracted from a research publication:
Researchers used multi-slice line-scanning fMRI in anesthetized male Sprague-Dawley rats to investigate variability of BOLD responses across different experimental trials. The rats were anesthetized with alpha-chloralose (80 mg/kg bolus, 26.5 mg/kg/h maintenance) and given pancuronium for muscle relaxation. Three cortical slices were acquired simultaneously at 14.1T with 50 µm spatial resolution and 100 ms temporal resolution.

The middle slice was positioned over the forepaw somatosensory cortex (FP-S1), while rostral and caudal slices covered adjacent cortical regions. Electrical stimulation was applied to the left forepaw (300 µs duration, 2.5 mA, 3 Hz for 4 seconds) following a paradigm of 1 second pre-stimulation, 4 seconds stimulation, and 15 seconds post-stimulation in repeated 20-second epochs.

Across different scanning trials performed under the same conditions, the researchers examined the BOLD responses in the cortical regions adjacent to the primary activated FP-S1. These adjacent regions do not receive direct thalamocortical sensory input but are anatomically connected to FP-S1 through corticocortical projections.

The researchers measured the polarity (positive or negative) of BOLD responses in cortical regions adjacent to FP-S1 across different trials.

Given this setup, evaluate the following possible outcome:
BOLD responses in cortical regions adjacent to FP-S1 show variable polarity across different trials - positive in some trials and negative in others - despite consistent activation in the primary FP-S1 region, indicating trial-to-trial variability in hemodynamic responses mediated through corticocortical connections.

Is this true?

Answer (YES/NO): YES